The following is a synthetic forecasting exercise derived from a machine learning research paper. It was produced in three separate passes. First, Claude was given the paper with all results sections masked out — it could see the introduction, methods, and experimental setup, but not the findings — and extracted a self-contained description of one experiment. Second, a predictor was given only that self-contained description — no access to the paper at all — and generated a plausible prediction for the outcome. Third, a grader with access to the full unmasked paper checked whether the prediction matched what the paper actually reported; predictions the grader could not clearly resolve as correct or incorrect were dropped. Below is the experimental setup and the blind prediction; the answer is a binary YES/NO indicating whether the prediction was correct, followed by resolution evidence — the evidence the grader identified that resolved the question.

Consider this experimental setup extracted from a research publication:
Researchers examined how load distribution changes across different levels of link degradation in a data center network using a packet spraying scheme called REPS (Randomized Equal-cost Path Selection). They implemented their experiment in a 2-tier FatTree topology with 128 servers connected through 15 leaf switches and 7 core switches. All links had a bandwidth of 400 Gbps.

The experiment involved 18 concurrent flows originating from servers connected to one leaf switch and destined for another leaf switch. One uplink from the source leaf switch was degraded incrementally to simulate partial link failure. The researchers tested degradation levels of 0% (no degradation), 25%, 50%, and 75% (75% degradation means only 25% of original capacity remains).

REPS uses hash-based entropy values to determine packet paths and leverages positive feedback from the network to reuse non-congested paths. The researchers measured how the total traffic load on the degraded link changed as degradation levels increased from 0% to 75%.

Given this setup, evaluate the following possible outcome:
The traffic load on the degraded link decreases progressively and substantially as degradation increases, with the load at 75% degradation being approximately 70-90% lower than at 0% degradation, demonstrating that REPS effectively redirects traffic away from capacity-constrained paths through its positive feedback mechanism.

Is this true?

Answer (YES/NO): NO